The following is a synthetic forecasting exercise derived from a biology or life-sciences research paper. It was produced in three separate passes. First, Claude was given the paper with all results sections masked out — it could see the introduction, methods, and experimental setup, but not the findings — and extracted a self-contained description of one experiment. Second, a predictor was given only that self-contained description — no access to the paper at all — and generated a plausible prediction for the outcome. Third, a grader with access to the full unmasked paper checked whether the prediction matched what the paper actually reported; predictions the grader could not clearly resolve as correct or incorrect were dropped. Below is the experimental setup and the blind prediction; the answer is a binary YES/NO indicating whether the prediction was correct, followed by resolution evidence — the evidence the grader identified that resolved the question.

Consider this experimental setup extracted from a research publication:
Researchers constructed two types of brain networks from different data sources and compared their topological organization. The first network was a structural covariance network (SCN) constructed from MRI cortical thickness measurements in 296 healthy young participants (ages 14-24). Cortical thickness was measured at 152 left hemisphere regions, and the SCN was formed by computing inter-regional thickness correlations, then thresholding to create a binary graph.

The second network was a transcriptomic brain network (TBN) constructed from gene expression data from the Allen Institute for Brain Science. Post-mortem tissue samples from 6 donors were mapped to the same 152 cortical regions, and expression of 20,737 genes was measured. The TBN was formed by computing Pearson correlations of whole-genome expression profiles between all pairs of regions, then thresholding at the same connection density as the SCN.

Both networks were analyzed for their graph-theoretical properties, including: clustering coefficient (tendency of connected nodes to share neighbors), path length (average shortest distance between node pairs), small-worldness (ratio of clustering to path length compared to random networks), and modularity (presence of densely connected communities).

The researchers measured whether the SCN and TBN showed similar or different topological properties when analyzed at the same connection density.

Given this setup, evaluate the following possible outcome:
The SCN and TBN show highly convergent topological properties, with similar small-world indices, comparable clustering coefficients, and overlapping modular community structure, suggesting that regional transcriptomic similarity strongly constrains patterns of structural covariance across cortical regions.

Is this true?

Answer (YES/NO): NO